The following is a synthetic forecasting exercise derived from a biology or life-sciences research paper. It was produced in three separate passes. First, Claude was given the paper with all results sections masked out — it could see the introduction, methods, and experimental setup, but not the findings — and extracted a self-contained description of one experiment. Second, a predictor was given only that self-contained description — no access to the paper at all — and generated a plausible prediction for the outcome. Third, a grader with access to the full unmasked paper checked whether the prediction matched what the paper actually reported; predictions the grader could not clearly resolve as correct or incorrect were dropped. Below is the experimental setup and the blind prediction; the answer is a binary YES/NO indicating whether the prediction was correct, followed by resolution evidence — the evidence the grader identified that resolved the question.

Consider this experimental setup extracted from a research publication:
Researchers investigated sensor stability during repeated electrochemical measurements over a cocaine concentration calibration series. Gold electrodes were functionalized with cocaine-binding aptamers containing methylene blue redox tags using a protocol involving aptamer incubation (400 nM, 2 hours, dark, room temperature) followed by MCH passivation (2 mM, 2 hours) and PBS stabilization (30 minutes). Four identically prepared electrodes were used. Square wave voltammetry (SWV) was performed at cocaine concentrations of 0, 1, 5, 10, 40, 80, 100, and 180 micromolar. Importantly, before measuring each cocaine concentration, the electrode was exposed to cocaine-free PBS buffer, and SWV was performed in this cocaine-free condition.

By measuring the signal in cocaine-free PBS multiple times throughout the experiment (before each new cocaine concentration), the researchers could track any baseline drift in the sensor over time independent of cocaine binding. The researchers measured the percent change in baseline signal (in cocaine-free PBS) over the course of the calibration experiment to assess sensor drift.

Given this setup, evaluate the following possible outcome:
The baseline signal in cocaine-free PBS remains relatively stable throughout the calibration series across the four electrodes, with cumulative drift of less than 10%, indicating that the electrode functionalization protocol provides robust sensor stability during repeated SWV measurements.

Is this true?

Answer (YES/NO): YES